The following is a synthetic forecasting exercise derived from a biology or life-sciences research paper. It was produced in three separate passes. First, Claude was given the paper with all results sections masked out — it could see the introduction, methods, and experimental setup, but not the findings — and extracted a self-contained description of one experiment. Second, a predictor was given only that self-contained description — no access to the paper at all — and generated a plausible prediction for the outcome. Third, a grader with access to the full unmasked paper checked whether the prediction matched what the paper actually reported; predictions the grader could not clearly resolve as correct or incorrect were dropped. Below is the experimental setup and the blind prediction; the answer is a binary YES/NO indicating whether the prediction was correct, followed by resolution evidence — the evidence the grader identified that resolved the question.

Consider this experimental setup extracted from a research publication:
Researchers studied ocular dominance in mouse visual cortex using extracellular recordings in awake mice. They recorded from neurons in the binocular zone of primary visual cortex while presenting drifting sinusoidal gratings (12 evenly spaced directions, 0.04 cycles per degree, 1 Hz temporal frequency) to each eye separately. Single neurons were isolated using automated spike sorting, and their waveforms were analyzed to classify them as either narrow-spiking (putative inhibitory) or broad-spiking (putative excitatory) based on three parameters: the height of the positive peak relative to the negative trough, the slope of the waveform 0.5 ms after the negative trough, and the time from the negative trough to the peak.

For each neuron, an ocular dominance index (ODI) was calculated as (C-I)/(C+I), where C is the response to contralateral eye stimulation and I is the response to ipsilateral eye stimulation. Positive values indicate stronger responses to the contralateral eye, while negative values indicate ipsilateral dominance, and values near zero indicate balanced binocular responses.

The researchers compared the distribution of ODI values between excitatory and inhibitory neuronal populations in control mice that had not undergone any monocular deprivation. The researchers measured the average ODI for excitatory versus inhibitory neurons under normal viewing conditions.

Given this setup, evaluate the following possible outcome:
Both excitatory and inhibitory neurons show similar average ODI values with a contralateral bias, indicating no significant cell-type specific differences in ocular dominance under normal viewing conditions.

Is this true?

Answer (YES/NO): NO